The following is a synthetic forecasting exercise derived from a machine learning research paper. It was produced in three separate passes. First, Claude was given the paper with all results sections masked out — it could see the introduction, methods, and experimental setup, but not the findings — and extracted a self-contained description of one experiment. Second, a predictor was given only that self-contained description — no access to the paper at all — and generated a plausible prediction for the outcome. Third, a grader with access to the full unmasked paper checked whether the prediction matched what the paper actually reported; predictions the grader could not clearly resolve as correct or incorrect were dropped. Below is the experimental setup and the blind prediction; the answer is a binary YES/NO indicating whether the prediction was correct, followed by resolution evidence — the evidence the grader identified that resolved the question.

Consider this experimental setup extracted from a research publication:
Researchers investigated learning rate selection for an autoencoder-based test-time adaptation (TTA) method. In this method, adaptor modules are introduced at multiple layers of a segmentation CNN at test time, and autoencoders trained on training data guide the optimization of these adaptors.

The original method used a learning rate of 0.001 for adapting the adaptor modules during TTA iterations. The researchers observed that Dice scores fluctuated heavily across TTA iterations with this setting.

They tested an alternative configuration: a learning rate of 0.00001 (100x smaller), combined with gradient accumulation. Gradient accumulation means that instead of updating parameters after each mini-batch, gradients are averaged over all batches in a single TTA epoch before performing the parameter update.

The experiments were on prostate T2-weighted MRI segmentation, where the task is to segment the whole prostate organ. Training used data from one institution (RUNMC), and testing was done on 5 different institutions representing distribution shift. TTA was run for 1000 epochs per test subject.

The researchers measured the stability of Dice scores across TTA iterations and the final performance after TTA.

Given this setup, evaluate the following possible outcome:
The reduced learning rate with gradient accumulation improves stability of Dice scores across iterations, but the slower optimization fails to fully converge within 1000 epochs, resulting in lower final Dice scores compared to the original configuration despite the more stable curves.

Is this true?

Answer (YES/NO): NO